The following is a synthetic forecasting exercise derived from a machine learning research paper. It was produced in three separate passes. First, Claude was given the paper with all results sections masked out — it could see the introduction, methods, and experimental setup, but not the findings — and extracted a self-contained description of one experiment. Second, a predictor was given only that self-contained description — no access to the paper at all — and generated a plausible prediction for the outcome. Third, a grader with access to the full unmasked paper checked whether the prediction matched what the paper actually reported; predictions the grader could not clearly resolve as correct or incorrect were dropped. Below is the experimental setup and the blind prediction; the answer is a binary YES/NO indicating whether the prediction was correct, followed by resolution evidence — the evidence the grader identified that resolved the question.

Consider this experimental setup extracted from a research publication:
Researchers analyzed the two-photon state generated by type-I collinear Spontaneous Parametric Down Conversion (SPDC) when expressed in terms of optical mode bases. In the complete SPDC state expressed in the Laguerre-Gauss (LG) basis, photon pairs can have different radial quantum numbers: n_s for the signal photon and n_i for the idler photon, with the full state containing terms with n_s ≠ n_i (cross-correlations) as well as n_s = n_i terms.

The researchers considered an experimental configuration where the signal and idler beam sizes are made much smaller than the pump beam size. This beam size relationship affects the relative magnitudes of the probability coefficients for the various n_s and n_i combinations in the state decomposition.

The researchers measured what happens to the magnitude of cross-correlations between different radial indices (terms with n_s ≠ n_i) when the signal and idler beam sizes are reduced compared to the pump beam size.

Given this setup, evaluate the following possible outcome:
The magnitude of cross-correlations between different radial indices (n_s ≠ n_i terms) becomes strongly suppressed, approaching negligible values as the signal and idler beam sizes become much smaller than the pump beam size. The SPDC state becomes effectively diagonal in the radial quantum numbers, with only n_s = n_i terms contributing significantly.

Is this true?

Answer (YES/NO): YES